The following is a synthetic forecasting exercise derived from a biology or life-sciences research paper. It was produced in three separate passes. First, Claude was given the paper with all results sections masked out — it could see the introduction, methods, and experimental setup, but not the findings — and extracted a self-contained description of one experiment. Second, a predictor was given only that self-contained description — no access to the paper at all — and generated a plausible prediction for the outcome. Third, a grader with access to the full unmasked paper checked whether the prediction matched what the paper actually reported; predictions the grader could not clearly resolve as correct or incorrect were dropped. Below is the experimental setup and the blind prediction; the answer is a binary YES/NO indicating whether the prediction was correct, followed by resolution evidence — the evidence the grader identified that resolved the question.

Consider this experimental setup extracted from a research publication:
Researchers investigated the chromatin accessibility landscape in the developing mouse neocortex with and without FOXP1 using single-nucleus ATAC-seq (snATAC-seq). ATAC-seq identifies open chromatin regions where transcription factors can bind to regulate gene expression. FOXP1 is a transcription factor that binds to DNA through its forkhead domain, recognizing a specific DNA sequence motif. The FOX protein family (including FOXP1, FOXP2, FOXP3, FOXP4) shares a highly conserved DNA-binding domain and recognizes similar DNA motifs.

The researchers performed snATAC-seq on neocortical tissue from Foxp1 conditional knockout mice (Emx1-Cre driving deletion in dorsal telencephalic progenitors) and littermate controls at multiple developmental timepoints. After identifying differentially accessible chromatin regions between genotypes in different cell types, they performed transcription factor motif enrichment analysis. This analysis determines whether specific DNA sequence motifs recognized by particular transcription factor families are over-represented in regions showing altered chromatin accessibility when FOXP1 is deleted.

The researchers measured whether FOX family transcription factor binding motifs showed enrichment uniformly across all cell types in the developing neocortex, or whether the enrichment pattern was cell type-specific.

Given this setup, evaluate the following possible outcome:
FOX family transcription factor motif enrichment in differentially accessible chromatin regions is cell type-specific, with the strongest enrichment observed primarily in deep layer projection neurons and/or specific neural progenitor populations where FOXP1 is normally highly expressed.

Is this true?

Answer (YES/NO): NO